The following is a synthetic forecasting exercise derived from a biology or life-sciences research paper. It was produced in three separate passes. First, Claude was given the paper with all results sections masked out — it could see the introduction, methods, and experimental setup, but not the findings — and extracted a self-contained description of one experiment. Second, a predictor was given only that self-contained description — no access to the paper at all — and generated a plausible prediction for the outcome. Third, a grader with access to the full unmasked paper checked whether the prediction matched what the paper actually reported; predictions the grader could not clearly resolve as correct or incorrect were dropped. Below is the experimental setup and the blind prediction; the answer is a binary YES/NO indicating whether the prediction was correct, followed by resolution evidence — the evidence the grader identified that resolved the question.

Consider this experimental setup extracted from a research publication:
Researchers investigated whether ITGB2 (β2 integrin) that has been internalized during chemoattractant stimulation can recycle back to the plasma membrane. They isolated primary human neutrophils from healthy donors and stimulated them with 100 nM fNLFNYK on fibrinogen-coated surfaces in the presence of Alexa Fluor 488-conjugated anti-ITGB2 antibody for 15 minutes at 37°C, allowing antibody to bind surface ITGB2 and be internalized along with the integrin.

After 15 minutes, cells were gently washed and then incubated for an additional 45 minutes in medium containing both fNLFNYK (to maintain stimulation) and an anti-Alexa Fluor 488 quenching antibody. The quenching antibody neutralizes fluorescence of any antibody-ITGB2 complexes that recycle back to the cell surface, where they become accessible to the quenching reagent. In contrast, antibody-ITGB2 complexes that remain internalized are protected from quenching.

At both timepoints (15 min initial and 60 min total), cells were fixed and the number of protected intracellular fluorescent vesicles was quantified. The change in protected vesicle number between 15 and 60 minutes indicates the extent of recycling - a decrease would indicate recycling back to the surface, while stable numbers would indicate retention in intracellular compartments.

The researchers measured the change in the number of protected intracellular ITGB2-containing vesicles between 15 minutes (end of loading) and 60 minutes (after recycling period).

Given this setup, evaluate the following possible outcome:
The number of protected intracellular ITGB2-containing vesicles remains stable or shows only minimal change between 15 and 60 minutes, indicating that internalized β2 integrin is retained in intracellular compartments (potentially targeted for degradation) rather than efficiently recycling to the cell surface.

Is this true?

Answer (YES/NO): NO